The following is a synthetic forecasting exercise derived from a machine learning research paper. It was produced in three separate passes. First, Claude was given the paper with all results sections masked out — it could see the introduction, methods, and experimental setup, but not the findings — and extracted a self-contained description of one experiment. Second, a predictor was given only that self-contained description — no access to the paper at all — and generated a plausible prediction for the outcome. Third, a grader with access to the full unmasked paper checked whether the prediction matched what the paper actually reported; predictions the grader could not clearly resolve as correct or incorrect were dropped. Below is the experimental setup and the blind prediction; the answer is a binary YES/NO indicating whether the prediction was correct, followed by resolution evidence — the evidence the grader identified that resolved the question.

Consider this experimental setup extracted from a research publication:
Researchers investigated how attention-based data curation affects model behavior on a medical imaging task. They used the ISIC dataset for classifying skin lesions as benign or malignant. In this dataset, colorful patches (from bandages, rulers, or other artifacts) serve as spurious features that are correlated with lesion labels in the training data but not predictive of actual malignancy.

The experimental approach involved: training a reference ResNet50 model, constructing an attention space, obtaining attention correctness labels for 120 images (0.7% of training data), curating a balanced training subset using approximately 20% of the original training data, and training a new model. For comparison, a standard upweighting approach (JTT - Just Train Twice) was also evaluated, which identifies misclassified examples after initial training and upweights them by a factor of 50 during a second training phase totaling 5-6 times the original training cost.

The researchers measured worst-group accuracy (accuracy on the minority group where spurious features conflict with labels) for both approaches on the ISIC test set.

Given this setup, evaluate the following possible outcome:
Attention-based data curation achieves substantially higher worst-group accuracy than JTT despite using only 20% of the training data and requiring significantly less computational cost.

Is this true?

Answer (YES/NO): YES